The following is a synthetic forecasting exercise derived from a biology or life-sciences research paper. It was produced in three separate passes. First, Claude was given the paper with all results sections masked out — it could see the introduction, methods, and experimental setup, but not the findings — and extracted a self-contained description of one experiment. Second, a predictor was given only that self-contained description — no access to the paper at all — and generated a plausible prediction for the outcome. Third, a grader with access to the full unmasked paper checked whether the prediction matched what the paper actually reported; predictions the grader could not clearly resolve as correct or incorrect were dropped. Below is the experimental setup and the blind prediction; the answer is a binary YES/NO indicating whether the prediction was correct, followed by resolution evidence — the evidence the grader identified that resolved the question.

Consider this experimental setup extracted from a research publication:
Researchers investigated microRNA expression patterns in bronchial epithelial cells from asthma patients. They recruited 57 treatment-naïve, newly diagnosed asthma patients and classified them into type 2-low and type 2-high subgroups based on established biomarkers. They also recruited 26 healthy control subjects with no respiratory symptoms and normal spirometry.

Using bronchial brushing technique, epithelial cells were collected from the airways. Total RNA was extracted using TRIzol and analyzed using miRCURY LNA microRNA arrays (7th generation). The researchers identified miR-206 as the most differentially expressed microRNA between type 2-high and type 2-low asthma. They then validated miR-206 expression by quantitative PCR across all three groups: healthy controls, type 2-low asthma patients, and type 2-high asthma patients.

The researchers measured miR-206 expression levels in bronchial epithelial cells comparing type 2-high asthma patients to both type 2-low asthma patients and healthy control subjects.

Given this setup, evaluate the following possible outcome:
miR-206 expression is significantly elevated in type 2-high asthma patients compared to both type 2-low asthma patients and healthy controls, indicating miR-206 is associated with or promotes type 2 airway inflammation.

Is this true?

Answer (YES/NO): NO